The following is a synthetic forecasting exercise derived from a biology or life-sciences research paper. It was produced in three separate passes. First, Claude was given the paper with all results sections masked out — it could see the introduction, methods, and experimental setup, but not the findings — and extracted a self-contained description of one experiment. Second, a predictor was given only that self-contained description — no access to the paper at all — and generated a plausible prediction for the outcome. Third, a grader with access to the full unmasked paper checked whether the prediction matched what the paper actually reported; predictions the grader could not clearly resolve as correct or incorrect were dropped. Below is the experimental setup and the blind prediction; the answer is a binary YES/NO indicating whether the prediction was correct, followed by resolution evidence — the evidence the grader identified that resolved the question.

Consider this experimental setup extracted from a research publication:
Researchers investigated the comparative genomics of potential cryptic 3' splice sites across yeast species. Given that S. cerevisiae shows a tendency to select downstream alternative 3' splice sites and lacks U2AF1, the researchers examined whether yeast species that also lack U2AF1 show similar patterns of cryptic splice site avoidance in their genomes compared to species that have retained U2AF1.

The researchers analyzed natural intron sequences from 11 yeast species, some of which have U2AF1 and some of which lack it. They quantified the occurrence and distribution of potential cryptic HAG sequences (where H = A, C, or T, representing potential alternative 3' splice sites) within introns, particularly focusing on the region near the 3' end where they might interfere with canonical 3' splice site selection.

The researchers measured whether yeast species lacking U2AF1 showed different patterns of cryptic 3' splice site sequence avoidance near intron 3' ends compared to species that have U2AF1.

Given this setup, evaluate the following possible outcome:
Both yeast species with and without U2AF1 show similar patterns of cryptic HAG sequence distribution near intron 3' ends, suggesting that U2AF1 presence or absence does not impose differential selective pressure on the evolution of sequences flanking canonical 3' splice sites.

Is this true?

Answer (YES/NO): NO